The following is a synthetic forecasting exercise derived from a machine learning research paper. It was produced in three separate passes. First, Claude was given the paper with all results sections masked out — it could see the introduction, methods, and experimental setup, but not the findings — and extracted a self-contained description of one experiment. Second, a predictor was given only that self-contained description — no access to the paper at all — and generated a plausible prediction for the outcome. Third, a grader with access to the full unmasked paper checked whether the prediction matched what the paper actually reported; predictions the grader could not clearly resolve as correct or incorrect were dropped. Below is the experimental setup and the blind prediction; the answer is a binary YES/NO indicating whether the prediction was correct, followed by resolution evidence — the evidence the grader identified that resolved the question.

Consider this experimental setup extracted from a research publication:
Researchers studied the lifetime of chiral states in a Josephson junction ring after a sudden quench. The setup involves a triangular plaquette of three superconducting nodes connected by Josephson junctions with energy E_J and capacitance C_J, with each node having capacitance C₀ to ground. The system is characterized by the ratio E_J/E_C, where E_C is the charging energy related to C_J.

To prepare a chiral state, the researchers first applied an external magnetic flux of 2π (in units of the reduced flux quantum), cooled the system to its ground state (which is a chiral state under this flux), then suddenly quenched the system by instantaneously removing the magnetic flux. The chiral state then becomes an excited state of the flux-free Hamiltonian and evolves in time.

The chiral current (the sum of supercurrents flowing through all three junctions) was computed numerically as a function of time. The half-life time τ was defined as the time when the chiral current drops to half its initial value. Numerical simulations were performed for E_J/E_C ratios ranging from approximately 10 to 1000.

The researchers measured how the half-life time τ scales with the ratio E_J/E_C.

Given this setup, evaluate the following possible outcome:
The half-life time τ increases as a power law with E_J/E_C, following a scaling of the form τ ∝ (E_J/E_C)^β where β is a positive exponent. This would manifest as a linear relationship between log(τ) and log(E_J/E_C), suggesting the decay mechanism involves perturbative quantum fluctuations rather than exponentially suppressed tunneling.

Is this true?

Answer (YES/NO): YES